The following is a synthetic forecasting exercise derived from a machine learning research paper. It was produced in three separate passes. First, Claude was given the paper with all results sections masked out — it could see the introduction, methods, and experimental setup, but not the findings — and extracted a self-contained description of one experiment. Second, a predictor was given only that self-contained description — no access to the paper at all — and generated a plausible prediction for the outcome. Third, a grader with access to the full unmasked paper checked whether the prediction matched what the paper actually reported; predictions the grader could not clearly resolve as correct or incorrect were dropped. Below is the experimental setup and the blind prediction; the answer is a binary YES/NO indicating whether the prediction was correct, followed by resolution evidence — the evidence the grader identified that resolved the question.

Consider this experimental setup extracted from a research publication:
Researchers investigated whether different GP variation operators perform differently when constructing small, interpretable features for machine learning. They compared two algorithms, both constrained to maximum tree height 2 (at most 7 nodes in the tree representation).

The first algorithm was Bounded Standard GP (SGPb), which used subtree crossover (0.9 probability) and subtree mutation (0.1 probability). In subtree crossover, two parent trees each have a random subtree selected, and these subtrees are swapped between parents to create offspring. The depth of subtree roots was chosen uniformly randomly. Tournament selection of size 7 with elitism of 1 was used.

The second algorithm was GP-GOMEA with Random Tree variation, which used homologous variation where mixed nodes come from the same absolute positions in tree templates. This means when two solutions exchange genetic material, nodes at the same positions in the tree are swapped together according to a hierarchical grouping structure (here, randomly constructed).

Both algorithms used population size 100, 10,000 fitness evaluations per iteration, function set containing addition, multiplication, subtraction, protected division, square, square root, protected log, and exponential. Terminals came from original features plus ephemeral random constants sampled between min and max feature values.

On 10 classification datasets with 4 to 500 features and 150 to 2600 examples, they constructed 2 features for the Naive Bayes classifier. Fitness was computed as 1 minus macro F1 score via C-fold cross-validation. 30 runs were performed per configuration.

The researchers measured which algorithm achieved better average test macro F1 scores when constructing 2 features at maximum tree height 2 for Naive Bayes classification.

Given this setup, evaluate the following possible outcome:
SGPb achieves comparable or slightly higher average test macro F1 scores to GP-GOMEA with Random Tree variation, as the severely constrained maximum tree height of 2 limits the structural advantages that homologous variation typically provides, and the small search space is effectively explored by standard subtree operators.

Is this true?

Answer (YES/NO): NO